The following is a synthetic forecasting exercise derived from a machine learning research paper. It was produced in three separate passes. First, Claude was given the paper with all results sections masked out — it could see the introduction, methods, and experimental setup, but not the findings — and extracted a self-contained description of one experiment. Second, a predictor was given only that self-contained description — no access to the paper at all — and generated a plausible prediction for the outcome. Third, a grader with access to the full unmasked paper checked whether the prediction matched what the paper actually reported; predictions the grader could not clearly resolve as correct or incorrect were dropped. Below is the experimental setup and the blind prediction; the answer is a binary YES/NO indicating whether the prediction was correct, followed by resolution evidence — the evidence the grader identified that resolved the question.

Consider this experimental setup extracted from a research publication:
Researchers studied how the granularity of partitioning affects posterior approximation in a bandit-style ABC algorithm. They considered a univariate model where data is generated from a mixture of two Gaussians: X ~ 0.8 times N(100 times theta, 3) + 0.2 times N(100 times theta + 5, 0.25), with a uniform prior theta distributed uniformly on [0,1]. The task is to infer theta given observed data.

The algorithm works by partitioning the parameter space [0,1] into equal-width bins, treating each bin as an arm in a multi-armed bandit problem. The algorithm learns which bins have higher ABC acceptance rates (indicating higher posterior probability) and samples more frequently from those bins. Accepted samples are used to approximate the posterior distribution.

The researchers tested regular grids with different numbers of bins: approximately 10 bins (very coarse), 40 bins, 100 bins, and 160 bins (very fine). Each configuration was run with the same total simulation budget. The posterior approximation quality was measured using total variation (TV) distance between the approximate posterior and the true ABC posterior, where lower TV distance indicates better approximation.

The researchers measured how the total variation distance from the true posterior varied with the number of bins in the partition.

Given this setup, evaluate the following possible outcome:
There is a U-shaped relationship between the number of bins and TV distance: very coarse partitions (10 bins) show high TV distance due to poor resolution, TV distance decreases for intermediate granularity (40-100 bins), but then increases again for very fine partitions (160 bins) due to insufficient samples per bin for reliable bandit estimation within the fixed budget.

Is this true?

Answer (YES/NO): YES